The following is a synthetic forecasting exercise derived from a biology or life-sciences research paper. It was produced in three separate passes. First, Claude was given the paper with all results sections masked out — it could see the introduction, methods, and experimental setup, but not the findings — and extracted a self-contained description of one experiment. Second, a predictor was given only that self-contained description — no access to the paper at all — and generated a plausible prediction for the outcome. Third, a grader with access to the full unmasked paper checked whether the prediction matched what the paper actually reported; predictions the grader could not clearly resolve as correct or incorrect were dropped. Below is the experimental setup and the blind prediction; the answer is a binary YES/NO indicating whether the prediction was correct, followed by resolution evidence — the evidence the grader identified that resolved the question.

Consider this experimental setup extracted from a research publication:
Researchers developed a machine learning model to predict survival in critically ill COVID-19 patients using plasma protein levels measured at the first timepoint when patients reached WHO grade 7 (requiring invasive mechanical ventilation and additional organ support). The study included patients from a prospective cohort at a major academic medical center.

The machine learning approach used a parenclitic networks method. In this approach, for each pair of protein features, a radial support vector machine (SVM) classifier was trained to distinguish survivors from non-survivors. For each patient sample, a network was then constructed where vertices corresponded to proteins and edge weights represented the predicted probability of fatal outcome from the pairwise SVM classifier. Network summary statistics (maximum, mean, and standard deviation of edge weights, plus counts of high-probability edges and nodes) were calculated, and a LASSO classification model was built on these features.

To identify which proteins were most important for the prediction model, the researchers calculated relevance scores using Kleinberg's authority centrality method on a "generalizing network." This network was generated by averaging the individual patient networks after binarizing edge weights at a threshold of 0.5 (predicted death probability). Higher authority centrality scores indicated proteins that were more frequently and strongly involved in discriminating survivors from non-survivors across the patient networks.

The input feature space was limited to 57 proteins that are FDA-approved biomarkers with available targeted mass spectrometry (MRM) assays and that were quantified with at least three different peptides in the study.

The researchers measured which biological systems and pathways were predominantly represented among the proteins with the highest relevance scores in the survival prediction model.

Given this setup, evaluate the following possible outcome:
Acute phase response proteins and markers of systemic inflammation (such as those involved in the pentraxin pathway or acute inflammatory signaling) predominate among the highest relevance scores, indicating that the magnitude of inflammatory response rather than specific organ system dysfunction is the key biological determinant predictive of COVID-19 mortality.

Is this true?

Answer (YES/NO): NO